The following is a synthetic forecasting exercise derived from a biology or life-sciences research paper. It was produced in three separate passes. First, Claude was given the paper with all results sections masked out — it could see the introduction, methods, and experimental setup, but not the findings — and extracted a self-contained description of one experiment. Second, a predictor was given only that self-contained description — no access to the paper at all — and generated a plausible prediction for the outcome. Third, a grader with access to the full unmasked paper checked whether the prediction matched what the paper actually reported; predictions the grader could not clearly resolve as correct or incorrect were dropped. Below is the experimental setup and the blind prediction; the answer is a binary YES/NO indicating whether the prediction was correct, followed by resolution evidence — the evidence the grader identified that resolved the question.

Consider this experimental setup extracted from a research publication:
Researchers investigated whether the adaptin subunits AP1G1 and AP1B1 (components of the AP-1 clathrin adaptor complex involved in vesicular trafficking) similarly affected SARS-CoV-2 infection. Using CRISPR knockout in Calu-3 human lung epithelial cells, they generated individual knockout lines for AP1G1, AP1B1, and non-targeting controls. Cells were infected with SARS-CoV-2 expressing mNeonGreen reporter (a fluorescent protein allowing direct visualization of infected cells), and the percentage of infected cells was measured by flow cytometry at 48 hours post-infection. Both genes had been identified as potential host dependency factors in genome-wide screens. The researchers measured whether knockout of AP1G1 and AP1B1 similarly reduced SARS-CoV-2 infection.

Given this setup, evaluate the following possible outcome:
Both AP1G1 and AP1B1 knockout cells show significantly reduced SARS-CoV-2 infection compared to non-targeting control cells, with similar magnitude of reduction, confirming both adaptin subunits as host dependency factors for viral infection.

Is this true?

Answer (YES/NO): NO